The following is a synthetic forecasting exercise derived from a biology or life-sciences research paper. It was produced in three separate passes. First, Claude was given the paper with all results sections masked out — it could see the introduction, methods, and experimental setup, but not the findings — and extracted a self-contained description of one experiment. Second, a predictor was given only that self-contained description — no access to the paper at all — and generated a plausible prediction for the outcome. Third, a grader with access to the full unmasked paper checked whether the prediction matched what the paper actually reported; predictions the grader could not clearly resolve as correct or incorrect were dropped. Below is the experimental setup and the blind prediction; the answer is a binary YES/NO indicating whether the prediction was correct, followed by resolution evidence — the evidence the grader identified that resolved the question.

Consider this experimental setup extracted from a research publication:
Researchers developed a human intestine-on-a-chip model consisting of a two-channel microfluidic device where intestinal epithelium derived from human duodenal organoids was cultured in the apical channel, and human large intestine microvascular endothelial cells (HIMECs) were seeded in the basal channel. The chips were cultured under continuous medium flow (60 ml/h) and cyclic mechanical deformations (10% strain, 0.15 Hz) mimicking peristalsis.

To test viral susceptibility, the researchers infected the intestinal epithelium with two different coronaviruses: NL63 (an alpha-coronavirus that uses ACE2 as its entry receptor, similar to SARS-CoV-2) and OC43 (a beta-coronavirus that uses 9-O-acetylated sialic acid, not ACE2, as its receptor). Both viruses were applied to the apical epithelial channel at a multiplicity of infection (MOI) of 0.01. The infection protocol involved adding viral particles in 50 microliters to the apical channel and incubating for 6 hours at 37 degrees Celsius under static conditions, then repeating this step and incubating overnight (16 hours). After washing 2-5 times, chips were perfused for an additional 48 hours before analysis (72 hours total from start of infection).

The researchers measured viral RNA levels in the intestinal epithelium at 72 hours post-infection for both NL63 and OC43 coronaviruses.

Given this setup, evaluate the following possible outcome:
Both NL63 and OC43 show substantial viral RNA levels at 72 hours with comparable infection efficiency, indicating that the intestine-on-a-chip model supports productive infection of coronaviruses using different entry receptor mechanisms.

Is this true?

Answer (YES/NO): NO